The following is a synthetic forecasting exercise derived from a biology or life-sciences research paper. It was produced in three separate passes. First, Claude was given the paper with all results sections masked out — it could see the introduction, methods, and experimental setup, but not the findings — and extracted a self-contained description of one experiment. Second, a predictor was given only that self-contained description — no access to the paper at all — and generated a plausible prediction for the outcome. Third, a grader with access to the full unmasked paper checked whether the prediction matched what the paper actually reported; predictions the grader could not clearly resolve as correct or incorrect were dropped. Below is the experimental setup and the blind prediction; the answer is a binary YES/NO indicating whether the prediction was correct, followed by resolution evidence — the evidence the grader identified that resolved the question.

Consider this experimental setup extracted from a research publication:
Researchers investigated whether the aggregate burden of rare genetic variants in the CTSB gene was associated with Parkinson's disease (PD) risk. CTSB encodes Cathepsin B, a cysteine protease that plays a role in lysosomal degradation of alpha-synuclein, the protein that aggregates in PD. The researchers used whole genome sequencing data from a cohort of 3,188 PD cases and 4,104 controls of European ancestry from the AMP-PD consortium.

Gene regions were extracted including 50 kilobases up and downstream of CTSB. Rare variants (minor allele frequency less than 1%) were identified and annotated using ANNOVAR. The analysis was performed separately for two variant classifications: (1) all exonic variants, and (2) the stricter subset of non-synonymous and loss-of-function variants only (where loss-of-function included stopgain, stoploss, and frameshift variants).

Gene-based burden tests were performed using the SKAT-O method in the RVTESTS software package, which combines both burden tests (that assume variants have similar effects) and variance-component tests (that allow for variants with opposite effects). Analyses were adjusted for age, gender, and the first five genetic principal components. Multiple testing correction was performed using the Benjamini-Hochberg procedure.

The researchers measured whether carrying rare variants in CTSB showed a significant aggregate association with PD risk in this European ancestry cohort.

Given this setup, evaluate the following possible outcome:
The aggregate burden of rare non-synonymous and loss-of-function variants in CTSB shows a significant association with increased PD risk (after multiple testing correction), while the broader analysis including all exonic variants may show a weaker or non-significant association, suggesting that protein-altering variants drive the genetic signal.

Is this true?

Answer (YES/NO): NO